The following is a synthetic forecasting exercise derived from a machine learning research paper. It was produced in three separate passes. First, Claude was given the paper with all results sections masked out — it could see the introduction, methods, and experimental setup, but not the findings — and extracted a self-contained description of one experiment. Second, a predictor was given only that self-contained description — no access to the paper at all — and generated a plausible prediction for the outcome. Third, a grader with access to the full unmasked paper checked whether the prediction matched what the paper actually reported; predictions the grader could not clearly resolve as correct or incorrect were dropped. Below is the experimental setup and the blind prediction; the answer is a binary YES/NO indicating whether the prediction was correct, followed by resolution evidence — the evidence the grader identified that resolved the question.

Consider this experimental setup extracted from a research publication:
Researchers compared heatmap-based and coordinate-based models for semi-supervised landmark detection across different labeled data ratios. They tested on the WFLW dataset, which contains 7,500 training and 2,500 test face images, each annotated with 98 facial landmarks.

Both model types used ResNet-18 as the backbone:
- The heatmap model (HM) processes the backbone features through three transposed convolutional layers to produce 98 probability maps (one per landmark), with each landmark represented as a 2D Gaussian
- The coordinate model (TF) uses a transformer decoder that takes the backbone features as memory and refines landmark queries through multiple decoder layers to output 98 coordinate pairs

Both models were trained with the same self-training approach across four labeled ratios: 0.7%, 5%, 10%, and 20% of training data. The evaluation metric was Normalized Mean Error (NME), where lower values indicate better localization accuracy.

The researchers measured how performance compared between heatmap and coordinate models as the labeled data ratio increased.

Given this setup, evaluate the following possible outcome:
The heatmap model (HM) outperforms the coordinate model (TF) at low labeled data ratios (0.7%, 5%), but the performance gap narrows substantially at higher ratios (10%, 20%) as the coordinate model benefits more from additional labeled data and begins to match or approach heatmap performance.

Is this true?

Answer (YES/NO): NO